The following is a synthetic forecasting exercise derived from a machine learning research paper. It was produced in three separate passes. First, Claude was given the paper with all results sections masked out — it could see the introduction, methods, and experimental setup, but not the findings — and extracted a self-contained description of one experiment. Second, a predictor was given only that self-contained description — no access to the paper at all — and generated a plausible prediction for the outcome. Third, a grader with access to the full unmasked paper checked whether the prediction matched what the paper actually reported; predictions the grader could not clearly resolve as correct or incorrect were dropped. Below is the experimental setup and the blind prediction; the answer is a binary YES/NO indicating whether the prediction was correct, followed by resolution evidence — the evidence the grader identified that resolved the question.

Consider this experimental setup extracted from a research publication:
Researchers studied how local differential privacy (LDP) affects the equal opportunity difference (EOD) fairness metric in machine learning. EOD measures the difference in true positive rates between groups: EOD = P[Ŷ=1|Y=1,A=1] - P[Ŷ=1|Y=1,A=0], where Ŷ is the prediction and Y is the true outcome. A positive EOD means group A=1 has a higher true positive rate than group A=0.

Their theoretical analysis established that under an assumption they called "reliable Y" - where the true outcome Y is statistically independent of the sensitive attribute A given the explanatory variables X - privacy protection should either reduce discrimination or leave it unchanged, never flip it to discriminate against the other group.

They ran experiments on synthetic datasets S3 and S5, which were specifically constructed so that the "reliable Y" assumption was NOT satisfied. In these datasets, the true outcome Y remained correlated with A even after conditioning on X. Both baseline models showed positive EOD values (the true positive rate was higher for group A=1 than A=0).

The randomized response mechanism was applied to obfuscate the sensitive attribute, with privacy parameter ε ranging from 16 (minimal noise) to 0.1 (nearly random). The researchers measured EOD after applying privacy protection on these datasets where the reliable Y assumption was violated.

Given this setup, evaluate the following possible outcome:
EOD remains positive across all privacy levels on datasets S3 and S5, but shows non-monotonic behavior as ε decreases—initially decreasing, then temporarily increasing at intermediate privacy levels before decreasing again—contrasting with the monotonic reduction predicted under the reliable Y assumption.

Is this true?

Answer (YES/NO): NO